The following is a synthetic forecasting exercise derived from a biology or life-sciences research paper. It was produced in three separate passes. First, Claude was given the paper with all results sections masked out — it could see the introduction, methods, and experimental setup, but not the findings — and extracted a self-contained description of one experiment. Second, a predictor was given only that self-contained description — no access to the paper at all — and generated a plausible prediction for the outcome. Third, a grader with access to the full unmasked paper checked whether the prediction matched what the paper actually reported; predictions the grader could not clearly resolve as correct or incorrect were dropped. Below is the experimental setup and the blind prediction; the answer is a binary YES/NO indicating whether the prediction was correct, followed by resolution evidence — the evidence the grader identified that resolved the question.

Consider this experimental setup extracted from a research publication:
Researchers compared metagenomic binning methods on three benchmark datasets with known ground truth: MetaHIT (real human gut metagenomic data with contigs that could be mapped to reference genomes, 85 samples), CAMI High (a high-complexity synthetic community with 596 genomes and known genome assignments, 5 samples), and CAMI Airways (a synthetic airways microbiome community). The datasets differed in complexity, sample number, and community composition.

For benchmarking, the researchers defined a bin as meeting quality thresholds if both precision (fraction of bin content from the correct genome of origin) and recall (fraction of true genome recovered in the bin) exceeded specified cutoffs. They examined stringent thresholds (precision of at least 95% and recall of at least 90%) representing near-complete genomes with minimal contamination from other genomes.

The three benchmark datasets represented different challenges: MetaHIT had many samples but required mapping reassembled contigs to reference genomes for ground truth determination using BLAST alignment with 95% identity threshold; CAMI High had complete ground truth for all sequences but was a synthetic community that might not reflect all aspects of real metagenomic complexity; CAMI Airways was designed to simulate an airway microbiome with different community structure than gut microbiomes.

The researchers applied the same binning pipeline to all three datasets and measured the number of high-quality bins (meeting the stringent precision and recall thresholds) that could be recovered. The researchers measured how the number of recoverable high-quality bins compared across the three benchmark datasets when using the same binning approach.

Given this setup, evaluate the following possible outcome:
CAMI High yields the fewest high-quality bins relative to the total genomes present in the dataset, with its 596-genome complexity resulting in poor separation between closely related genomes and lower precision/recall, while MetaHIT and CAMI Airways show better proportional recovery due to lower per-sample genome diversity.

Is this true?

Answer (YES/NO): NO